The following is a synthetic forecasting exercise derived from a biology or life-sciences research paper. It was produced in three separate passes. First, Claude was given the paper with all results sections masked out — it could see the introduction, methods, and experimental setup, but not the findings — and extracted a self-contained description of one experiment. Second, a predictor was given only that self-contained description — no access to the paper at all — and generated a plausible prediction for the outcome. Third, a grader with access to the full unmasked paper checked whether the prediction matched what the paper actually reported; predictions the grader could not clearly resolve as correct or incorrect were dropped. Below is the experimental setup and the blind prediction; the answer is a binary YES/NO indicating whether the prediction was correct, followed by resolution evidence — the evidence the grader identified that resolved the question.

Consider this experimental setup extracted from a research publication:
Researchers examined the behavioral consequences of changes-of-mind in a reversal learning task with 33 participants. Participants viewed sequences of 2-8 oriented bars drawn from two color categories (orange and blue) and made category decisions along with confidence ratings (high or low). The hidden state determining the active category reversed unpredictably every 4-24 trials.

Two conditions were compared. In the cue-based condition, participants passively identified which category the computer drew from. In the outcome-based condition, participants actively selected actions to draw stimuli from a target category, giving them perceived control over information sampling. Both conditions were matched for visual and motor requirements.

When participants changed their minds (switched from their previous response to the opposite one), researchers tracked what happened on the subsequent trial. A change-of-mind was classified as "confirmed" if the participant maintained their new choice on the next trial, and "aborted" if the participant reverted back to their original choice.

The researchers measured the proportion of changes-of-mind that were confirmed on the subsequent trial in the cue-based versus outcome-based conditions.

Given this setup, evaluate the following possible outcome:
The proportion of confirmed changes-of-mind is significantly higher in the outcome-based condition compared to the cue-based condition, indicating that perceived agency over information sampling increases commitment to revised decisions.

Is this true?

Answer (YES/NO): YES